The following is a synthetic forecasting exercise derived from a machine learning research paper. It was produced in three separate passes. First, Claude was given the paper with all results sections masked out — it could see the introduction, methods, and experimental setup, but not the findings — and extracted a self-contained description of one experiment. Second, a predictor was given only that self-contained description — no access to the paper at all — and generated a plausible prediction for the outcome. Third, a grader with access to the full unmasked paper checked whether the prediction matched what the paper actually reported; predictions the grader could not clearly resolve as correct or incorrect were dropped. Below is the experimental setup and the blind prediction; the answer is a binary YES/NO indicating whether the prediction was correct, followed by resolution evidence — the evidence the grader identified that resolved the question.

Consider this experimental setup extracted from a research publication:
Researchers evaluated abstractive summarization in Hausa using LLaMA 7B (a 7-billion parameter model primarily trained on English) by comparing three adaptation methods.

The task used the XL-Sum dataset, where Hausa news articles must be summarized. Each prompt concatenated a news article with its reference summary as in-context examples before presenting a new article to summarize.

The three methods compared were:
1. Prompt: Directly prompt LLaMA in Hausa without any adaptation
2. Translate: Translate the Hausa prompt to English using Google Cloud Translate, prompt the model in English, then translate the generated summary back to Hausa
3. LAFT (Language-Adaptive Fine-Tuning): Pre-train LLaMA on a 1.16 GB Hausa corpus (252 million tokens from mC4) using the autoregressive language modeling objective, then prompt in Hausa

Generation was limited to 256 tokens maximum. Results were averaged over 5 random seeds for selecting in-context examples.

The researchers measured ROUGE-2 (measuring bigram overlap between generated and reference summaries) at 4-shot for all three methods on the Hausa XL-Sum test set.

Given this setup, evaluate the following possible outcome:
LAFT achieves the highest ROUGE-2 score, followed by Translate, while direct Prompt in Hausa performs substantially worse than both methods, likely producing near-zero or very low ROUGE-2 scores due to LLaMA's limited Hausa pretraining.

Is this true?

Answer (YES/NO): NO